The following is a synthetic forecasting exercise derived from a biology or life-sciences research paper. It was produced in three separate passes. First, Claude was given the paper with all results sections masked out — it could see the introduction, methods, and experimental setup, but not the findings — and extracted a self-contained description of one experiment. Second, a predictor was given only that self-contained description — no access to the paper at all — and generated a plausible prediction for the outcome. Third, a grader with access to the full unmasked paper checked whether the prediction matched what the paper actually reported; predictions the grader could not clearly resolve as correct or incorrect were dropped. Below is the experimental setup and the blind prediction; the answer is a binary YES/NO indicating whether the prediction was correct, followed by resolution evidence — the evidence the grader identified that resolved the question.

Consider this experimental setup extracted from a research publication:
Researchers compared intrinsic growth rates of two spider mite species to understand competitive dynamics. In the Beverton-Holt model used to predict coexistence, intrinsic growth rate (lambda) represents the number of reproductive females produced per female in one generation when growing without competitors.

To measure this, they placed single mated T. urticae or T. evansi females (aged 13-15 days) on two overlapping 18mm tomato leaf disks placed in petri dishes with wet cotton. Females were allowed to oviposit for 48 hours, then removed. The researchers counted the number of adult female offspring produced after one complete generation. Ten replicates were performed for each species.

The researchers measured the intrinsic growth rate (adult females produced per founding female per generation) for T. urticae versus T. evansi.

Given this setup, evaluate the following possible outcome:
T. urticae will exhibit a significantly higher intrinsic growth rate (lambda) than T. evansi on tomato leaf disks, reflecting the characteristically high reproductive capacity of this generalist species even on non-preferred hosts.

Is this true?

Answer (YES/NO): NO